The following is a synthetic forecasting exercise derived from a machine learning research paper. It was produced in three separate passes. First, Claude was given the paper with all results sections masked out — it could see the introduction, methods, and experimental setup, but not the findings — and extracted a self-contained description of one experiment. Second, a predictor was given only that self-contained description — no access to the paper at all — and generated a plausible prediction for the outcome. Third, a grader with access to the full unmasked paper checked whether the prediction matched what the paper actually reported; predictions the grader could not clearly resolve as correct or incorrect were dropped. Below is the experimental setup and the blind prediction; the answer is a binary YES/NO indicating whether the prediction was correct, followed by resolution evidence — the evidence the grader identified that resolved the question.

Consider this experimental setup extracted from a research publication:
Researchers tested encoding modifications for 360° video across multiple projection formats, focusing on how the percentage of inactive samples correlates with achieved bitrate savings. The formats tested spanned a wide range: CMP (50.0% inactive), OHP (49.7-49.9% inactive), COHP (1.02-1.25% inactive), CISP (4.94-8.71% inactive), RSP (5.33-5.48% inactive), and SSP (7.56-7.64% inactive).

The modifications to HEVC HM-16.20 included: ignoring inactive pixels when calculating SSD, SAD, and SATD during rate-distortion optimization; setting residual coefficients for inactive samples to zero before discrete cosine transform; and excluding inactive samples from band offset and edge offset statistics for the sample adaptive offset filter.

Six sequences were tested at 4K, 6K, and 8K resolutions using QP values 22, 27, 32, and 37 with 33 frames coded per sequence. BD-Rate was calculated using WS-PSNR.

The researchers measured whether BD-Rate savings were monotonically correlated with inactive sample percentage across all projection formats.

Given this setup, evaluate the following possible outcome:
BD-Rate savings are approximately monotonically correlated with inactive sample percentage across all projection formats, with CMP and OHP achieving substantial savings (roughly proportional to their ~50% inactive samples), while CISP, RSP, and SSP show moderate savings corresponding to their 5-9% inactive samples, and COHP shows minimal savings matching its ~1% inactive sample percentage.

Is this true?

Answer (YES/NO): NO